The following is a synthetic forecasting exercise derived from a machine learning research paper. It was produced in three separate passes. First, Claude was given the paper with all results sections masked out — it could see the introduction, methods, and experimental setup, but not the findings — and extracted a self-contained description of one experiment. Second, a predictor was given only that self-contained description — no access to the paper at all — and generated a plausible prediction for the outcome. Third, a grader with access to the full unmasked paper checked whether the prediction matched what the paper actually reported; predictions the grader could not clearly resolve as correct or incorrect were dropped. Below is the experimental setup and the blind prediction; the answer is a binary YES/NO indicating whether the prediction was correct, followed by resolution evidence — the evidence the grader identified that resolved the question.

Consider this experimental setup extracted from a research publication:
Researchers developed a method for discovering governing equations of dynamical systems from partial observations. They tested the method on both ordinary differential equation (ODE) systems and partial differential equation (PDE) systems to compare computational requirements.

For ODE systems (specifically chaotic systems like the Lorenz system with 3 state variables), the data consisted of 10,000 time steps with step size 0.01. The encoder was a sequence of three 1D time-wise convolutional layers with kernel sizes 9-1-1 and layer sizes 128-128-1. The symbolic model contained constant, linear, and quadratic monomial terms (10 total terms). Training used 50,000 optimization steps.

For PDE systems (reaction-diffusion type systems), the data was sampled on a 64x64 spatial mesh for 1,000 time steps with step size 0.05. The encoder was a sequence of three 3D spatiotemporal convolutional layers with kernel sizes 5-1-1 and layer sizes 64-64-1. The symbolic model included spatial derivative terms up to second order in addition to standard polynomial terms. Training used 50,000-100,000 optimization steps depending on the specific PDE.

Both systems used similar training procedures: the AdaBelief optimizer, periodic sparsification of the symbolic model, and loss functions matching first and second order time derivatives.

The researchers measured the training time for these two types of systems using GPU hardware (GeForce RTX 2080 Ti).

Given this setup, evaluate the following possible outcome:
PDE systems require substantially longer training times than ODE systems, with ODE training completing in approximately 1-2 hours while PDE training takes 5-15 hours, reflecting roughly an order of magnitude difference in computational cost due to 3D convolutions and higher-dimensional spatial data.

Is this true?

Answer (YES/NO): NO